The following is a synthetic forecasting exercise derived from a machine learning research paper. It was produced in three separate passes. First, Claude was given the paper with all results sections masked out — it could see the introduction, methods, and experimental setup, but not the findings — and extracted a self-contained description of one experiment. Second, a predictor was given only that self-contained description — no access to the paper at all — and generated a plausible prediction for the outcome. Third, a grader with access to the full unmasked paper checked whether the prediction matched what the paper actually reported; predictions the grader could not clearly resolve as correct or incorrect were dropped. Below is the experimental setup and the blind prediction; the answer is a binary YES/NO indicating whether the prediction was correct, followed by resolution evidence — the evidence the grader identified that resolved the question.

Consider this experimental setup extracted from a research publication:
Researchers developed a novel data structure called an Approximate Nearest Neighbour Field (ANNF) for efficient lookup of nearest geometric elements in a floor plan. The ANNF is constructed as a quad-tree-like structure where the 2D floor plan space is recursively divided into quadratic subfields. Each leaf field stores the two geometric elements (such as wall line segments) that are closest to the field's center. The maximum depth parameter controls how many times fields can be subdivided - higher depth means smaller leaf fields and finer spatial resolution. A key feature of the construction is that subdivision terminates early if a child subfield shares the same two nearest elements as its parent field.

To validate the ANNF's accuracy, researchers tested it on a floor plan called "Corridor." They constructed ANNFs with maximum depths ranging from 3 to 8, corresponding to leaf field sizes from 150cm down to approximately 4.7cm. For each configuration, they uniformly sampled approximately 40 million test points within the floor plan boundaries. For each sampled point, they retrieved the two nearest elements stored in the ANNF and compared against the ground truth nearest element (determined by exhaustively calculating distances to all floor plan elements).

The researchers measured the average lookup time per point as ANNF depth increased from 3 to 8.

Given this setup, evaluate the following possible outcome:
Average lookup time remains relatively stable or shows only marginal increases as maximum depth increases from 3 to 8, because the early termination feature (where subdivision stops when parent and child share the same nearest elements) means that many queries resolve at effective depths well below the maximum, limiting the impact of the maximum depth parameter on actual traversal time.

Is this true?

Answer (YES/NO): YES